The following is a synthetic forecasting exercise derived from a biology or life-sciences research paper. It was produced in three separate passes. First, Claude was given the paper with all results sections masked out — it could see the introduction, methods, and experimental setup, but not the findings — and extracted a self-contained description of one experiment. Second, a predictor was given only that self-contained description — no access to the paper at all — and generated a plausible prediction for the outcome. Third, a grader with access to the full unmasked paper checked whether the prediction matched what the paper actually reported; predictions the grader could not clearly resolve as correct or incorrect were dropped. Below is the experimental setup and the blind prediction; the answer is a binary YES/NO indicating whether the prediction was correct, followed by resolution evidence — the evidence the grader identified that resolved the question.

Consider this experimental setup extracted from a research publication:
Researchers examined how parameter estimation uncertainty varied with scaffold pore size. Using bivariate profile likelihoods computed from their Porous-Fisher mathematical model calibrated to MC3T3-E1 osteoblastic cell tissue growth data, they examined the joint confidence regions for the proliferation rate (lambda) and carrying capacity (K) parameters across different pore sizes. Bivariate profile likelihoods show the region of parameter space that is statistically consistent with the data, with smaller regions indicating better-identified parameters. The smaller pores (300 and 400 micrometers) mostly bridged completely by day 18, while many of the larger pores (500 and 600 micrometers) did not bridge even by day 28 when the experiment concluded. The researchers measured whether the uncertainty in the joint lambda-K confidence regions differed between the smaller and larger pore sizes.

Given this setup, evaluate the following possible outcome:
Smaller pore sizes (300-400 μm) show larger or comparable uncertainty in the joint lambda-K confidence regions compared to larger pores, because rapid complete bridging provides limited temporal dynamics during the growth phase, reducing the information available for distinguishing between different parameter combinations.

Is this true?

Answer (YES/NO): NO